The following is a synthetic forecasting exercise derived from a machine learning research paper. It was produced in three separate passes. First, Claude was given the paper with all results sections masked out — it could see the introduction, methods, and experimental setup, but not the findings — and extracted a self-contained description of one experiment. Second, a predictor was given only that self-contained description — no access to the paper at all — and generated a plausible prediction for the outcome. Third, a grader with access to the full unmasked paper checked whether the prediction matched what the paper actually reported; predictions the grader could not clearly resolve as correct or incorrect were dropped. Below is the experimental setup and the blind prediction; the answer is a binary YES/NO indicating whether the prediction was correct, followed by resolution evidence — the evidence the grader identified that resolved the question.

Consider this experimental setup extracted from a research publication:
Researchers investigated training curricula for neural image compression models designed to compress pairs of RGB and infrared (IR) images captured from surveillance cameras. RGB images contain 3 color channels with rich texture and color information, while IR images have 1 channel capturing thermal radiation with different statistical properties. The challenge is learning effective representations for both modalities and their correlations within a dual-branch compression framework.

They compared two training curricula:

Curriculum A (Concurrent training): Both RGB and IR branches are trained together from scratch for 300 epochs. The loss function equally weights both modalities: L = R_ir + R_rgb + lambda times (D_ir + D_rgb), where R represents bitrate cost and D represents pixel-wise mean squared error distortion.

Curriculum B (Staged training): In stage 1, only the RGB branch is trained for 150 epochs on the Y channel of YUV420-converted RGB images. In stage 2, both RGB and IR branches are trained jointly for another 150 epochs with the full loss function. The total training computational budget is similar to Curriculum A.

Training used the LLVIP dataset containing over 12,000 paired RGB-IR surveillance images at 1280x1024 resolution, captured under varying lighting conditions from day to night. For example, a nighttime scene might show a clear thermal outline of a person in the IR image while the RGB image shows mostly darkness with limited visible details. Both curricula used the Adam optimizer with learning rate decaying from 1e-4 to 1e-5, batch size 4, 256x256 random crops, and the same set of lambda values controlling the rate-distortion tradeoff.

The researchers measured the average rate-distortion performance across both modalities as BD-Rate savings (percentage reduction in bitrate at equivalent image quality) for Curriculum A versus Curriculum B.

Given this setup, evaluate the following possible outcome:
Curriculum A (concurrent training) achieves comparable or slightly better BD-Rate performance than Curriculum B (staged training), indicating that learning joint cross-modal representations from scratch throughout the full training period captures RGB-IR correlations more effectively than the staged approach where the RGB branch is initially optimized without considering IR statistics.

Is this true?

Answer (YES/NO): NO